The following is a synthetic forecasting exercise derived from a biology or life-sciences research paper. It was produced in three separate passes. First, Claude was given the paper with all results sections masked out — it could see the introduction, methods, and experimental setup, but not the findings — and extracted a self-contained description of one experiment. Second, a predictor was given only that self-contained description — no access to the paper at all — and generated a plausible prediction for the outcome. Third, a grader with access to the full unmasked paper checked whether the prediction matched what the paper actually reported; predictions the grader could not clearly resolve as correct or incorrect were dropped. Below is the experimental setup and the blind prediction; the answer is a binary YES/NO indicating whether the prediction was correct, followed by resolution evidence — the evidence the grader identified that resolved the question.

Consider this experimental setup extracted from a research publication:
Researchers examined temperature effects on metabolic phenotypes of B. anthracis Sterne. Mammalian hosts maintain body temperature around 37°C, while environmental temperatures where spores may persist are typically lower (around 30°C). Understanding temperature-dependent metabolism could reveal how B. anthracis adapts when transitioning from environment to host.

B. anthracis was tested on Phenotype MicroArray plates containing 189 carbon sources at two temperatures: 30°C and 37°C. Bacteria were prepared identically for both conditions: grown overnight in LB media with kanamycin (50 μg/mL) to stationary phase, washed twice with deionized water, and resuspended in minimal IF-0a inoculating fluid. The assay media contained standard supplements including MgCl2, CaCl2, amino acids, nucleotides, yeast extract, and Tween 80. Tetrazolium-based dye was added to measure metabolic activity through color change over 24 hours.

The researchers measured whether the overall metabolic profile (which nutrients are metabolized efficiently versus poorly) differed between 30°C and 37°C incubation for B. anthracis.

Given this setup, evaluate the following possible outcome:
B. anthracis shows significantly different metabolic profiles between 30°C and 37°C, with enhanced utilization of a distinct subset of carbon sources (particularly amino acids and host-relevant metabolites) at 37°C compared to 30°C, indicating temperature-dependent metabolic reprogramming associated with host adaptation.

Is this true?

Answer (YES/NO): NO